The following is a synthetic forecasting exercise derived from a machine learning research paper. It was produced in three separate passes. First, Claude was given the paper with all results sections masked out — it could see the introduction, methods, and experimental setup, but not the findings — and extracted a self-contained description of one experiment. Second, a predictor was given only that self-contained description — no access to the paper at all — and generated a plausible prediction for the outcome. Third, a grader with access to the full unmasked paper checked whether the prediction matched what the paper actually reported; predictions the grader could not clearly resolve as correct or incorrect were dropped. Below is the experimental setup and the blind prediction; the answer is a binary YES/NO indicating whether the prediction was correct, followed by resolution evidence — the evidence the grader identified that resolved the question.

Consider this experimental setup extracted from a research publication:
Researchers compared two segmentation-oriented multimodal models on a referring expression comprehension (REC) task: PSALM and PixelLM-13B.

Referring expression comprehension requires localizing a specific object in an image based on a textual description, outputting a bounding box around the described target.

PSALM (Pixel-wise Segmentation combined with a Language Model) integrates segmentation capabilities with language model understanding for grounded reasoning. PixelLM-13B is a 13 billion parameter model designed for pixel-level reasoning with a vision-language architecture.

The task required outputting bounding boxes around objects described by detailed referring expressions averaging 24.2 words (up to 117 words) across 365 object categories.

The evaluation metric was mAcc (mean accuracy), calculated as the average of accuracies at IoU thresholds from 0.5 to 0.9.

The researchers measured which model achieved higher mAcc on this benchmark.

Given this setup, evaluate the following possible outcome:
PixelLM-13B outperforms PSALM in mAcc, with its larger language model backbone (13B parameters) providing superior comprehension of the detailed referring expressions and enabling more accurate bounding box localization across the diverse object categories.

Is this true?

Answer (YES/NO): NO